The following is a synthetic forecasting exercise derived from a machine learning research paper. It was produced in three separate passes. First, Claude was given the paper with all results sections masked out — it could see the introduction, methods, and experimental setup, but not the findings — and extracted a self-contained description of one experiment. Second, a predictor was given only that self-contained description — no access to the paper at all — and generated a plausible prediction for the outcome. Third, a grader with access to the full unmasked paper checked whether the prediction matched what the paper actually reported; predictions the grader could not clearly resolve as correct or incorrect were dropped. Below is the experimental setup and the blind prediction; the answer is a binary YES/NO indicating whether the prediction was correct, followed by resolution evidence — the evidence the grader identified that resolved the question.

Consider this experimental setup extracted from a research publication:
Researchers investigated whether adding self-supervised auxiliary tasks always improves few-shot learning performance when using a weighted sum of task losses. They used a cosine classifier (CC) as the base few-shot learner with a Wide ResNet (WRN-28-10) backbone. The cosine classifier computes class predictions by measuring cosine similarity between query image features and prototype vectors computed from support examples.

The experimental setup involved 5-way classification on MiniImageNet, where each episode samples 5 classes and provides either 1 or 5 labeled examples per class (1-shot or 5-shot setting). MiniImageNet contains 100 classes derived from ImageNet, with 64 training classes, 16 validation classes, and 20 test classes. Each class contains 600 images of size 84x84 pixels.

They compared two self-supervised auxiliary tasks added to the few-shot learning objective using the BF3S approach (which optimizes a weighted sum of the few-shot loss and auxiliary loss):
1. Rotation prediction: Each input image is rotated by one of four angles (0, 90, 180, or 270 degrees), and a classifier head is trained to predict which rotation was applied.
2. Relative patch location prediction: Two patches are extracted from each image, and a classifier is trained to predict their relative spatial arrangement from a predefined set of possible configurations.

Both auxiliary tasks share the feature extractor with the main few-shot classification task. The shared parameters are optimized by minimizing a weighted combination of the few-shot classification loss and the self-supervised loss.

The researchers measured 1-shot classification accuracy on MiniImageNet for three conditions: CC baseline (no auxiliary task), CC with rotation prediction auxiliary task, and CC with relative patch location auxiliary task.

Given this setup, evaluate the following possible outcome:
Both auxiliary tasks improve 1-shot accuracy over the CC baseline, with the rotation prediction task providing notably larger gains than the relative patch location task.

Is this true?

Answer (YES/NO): NO